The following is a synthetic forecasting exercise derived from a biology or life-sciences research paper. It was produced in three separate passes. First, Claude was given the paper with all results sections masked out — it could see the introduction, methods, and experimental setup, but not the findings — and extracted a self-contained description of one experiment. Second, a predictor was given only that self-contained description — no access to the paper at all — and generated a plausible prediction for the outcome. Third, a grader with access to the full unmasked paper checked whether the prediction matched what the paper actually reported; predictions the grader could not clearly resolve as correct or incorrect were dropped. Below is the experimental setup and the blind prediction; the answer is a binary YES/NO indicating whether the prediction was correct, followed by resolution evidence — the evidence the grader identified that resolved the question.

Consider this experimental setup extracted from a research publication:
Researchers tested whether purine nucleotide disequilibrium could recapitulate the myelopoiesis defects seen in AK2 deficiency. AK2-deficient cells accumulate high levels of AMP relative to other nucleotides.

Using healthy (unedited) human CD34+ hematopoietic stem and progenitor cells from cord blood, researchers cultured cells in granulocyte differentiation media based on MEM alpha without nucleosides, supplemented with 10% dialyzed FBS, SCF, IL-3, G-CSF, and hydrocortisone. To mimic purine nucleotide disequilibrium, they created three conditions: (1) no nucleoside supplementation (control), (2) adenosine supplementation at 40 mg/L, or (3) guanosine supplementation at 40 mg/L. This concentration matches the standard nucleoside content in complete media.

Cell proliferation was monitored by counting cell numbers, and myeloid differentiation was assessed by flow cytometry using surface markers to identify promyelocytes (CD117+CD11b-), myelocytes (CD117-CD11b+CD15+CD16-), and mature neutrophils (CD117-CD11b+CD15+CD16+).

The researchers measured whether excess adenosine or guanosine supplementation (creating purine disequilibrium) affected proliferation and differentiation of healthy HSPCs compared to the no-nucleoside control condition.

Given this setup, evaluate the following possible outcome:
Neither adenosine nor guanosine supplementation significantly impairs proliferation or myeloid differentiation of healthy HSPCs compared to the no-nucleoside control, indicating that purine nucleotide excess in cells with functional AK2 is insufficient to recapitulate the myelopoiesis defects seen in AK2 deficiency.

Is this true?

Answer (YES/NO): NO